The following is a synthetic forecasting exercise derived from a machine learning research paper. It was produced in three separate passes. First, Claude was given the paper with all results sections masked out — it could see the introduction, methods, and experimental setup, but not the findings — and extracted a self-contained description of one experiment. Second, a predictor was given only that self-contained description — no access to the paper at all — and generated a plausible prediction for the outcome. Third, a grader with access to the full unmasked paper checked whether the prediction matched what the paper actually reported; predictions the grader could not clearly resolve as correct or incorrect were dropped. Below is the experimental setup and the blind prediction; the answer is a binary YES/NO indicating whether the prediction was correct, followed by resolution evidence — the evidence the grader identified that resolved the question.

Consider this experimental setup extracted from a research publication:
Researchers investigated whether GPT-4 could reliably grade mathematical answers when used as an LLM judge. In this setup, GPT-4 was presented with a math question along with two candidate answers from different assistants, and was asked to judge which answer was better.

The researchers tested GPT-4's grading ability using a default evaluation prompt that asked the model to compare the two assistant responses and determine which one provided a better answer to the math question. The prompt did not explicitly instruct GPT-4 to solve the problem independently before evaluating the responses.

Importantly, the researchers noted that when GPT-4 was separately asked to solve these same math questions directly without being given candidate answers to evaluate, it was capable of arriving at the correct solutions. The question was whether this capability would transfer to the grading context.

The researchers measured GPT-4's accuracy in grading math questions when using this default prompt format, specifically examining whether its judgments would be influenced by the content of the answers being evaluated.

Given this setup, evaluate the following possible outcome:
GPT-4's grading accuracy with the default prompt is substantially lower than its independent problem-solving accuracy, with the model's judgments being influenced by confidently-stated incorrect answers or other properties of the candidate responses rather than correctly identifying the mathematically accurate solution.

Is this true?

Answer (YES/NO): YES